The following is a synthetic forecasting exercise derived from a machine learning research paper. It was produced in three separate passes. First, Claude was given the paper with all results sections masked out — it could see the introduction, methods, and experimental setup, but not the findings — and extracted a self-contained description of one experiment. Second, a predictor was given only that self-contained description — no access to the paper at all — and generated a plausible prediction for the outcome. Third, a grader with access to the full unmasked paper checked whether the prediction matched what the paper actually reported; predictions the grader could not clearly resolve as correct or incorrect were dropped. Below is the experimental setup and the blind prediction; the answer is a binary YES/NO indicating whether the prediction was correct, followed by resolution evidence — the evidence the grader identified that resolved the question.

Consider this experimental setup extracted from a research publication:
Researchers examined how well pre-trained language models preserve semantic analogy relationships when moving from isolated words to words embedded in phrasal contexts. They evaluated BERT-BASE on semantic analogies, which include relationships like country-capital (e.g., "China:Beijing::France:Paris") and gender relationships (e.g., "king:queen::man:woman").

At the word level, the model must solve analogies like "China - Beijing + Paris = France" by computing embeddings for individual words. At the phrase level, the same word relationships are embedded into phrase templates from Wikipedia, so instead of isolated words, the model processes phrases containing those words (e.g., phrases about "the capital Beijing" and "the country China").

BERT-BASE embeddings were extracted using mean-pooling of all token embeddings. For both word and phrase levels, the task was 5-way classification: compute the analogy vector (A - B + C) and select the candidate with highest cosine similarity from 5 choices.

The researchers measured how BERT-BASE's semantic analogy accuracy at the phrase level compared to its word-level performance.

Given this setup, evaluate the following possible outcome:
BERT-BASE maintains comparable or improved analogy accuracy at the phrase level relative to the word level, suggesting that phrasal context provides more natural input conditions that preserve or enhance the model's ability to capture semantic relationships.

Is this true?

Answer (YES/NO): NO